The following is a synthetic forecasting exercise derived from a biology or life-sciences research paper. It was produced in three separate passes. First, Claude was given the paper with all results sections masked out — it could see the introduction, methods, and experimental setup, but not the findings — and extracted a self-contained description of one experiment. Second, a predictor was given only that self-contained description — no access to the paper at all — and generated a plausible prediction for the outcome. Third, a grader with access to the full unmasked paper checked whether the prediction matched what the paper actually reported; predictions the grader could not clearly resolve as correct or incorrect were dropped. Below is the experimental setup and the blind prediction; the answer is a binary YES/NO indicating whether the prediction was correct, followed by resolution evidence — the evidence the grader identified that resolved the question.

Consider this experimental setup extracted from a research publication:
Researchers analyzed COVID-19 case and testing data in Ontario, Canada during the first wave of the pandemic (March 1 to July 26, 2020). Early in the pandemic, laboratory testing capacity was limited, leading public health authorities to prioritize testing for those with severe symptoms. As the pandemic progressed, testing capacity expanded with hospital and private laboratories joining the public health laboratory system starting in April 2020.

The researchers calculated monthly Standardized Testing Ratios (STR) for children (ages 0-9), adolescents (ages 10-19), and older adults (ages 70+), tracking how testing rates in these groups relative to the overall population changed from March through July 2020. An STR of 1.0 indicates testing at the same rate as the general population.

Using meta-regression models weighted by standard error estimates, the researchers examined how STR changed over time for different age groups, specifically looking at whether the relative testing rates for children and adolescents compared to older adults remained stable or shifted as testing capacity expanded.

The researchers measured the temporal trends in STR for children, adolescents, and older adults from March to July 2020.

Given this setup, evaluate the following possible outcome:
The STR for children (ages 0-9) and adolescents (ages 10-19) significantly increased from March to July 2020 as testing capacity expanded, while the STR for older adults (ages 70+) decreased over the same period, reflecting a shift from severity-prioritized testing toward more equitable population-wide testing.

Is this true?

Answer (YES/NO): NO